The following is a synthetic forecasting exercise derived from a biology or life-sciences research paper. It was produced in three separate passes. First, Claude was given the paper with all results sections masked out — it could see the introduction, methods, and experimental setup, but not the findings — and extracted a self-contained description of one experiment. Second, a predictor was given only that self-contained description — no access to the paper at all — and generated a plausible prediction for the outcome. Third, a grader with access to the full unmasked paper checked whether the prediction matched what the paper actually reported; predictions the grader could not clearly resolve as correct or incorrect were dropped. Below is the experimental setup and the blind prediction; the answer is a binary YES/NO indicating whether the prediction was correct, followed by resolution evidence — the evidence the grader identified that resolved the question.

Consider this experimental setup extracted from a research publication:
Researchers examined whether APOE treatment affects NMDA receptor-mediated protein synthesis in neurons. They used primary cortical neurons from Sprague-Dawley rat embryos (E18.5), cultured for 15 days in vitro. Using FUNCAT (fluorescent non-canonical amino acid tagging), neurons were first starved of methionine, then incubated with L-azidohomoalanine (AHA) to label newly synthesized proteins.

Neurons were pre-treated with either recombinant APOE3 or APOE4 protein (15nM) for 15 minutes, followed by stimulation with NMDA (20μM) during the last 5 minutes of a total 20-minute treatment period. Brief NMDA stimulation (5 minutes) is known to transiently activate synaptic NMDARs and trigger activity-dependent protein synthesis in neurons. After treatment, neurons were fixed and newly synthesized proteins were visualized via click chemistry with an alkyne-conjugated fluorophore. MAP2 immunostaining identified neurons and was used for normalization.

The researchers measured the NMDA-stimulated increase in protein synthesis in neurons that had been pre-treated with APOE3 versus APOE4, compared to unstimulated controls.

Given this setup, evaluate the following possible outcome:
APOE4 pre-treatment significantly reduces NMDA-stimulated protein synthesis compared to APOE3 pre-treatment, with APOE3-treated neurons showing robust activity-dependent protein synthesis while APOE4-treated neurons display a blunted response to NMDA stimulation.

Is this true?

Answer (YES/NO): NO